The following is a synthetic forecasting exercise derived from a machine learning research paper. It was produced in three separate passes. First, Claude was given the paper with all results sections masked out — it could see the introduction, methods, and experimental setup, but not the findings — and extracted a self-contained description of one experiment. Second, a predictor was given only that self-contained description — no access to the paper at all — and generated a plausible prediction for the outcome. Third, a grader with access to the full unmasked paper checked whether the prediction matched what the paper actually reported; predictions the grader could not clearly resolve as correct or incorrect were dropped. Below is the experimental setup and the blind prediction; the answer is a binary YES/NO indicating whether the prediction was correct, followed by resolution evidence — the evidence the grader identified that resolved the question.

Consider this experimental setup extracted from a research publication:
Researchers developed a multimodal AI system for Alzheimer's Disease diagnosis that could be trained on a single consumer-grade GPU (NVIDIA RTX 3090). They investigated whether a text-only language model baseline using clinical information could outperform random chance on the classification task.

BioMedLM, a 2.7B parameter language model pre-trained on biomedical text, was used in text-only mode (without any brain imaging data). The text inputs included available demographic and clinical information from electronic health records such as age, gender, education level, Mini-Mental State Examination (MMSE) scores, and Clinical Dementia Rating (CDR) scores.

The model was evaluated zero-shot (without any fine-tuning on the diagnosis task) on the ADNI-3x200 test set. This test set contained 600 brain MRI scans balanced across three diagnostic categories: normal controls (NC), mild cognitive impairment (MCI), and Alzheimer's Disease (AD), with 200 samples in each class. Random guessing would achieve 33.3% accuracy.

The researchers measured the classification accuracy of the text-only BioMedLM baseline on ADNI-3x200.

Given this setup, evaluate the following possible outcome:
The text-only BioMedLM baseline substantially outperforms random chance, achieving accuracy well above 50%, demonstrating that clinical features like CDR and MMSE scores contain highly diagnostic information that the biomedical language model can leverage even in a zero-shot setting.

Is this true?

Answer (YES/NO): YES